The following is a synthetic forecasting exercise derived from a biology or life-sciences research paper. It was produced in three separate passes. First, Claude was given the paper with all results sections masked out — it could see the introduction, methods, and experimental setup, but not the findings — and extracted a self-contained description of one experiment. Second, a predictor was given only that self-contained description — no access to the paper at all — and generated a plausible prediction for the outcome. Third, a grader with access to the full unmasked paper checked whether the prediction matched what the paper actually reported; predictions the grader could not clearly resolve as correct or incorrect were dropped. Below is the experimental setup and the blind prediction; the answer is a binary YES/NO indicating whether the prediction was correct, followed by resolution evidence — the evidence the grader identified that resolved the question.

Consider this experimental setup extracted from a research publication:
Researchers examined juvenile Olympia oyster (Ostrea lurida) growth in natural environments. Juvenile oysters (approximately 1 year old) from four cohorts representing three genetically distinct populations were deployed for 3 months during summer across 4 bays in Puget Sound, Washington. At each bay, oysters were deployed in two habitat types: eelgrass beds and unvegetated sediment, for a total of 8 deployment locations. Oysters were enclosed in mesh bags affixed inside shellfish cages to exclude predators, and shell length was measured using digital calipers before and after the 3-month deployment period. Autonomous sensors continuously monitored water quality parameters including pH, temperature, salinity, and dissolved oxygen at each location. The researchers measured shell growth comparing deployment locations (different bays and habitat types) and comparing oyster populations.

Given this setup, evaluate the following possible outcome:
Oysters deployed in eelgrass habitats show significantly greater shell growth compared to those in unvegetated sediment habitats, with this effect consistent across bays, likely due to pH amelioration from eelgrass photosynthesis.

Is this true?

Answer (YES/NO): NO